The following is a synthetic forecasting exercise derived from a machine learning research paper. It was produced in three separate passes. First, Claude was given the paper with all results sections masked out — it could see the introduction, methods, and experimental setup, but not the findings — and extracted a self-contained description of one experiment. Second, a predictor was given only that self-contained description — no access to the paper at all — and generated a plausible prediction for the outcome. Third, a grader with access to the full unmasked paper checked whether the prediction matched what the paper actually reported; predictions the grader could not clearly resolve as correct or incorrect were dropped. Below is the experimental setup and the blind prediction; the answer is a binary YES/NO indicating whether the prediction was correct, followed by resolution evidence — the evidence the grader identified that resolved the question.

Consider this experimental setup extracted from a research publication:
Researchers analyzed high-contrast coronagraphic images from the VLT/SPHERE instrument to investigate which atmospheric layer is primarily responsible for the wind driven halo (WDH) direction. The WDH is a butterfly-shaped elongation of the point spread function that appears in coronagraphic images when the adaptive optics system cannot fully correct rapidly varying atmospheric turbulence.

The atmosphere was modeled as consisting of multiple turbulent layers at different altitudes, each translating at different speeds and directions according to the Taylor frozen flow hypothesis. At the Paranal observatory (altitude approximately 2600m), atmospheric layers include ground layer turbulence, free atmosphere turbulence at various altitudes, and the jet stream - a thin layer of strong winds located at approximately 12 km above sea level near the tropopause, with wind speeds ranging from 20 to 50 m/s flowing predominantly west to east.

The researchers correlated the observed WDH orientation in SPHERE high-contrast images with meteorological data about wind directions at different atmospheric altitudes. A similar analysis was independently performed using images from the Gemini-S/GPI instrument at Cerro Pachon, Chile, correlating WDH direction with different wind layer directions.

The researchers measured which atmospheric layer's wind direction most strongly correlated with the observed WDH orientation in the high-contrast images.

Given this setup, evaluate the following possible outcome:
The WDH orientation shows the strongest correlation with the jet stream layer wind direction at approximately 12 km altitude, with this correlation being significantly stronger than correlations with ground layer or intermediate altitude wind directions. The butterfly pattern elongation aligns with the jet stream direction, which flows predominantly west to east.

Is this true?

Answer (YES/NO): YES